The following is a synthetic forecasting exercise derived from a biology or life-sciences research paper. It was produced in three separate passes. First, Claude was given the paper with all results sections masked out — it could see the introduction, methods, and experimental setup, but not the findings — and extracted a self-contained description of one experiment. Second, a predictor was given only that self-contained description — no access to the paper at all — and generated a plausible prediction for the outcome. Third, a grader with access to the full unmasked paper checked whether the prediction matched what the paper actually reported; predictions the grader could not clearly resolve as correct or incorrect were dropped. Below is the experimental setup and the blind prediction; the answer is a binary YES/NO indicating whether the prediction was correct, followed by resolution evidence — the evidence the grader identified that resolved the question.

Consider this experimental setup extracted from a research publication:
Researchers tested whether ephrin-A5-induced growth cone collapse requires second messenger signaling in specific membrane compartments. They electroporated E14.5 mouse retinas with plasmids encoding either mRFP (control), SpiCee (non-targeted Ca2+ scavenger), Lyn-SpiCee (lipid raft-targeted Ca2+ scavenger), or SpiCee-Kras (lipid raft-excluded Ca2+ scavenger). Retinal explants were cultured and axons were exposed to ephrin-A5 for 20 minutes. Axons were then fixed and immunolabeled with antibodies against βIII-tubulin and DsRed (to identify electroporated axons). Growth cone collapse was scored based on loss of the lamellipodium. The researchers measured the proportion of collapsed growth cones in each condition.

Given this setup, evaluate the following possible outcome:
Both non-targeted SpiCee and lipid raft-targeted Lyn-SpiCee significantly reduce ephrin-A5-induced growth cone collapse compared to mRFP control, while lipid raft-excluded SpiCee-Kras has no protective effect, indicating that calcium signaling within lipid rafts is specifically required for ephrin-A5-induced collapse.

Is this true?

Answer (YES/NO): YES